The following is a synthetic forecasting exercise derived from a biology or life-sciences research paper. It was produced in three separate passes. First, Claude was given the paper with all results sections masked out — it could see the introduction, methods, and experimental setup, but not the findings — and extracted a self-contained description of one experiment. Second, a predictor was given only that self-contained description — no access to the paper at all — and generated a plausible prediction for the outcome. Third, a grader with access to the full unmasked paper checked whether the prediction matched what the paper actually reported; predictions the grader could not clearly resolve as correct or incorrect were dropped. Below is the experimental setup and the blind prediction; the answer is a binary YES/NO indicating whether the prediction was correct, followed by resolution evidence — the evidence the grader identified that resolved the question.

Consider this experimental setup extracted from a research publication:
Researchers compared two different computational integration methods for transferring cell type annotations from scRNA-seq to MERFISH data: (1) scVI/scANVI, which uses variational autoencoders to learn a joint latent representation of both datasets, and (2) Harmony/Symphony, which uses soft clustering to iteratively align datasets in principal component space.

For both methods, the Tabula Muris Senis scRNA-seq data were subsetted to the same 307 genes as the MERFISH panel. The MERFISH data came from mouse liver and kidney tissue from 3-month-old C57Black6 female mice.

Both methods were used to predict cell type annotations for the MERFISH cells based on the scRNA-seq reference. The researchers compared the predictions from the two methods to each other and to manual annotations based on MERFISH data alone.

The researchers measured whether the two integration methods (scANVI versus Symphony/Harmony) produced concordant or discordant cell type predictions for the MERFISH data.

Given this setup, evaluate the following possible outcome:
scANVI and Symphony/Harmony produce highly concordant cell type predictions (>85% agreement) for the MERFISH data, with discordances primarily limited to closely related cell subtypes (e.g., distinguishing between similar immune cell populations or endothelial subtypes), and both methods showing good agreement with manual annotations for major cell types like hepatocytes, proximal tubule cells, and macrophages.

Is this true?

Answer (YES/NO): NO